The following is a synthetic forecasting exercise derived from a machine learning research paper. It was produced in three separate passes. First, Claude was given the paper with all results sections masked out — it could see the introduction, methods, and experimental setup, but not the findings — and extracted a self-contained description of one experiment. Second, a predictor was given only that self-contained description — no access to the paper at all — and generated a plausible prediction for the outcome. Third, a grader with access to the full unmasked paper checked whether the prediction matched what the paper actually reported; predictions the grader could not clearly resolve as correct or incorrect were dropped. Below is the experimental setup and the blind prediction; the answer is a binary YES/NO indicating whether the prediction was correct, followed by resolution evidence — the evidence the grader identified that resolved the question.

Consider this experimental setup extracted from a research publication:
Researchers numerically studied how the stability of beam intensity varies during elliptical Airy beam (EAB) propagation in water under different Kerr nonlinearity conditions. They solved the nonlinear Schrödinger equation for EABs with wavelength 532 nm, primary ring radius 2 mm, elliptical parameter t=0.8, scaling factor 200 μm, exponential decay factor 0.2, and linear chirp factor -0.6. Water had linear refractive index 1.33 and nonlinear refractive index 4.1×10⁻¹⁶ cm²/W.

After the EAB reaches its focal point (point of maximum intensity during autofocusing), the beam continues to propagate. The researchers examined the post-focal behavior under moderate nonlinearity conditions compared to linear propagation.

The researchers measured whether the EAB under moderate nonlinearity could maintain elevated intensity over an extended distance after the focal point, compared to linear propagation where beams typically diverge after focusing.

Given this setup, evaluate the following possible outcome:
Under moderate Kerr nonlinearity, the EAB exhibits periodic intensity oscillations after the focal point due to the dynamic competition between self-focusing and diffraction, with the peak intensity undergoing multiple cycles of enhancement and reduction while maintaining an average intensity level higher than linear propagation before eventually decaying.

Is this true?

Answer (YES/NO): NO